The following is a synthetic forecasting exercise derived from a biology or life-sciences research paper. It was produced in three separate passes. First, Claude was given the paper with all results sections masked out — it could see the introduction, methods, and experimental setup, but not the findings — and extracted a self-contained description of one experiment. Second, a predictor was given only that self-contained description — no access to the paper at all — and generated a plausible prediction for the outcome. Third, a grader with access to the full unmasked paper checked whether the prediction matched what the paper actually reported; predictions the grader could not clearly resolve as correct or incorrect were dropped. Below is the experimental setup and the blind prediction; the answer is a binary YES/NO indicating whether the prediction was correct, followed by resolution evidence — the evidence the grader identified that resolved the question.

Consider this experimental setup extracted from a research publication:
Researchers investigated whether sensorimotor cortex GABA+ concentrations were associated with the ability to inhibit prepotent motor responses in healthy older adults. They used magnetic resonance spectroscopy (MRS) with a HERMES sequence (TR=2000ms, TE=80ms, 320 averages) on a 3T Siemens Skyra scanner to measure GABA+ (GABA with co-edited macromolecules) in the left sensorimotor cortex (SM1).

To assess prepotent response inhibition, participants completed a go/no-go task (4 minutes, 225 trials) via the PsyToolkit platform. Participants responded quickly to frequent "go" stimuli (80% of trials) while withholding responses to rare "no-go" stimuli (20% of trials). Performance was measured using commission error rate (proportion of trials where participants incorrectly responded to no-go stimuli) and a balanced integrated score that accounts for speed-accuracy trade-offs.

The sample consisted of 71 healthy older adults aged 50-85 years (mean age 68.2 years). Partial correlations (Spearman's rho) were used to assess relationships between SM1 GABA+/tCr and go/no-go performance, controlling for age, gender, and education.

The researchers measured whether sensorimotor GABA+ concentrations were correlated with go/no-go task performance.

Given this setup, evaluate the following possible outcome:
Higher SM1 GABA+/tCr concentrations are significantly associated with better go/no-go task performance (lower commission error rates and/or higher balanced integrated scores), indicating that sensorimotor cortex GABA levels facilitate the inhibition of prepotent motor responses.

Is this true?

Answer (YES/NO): NO